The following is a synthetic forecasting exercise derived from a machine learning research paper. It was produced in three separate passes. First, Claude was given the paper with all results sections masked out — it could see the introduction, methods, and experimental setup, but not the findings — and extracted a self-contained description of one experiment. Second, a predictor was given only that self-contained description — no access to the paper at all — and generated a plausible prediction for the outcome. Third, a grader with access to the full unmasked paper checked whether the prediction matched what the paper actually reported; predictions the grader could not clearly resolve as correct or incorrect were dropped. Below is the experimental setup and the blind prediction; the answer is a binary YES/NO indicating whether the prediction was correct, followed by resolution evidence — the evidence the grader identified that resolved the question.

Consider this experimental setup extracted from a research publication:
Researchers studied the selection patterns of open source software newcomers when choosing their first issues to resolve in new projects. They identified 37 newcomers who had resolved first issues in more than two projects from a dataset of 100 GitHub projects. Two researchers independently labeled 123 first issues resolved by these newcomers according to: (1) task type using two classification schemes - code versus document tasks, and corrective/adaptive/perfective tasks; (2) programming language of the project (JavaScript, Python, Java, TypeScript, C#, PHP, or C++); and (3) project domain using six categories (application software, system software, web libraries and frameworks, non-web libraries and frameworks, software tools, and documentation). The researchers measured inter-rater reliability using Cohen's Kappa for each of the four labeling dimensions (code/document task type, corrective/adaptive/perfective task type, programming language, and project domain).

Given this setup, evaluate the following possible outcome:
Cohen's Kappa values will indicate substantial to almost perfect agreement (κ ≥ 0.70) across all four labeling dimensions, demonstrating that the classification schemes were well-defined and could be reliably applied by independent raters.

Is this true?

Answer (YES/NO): YES